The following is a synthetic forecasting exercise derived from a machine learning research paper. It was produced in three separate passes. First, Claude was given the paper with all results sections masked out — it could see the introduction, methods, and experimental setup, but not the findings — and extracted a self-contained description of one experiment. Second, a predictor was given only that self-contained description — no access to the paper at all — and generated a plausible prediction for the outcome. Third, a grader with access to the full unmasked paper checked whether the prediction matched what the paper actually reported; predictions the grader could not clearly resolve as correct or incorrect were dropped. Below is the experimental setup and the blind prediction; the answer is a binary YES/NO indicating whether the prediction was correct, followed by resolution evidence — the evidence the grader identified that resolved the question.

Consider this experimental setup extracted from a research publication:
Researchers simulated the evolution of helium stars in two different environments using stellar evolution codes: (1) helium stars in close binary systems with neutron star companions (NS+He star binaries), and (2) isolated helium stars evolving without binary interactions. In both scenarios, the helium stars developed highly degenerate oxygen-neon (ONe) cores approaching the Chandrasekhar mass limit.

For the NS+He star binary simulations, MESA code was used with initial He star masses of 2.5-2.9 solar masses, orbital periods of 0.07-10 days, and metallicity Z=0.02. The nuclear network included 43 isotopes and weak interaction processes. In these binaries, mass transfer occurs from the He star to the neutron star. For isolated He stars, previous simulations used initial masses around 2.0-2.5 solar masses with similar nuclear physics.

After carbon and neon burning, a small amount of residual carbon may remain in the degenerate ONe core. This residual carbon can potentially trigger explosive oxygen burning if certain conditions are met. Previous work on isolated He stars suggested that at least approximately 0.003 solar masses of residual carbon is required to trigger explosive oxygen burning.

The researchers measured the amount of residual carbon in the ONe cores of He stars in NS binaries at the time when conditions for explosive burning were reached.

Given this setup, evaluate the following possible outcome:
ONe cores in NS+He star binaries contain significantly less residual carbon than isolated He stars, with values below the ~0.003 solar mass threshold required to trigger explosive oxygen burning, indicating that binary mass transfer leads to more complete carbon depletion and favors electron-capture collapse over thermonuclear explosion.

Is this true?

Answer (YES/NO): NO